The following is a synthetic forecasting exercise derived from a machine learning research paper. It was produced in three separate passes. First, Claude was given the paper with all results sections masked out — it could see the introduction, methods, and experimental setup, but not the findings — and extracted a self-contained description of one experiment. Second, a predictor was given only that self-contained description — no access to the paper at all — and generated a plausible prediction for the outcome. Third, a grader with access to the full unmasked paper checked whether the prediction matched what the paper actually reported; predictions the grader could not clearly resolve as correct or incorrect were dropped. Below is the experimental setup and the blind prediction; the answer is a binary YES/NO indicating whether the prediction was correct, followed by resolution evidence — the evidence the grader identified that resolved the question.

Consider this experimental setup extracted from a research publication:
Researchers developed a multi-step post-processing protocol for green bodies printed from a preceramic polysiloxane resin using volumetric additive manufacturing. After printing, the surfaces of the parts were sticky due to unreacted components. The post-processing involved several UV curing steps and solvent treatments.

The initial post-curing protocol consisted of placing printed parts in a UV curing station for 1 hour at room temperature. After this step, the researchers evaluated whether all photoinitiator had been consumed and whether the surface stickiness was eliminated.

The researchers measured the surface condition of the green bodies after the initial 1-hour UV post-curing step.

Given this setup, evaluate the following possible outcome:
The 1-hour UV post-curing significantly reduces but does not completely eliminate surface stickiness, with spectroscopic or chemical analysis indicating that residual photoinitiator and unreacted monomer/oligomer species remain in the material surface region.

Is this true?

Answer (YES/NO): NO